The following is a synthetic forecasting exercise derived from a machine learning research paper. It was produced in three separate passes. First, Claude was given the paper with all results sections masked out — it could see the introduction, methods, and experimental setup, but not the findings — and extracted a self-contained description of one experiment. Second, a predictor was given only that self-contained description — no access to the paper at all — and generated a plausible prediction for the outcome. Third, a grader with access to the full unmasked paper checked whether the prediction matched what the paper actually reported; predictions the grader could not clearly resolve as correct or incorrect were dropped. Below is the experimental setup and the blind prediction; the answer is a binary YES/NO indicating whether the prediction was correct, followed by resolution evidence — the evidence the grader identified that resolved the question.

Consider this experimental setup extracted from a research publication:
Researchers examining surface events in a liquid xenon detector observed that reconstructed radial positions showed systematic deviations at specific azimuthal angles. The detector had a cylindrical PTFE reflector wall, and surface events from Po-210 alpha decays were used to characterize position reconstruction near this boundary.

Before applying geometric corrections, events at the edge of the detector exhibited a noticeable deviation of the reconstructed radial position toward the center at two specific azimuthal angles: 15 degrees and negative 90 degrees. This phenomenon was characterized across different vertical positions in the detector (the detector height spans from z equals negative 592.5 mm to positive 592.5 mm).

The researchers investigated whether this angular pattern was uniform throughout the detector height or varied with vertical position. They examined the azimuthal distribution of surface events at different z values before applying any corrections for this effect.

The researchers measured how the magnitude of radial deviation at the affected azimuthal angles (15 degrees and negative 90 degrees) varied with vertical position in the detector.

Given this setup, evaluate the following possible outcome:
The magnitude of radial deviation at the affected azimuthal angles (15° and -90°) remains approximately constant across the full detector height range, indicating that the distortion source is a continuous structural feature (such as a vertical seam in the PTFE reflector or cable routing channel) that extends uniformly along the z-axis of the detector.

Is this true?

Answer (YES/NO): NO